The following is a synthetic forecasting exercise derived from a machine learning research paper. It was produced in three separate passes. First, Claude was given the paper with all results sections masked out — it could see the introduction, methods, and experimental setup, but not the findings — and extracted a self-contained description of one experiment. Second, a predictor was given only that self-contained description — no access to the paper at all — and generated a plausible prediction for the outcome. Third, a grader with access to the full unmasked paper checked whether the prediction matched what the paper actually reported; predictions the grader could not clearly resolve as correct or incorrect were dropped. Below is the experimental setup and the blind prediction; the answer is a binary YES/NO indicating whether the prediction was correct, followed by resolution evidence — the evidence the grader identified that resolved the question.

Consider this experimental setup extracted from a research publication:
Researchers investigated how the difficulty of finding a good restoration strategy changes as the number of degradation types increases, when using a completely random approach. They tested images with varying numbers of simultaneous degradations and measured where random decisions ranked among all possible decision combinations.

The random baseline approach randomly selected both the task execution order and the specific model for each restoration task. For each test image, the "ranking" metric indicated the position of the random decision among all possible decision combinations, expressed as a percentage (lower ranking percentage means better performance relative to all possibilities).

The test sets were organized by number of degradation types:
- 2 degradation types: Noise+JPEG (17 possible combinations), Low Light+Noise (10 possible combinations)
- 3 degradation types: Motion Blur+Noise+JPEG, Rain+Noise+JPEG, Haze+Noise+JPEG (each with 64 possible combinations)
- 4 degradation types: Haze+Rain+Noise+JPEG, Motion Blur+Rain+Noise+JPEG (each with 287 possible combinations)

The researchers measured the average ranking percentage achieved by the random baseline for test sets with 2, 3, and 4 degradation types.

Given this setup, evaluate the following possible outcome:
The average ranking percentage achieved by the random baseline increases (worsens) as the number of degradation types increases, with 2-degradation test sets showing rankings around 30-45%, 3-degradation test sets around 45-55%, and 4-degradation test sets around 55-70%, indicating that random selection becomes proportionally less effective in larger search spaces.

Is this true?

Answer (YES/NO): NO